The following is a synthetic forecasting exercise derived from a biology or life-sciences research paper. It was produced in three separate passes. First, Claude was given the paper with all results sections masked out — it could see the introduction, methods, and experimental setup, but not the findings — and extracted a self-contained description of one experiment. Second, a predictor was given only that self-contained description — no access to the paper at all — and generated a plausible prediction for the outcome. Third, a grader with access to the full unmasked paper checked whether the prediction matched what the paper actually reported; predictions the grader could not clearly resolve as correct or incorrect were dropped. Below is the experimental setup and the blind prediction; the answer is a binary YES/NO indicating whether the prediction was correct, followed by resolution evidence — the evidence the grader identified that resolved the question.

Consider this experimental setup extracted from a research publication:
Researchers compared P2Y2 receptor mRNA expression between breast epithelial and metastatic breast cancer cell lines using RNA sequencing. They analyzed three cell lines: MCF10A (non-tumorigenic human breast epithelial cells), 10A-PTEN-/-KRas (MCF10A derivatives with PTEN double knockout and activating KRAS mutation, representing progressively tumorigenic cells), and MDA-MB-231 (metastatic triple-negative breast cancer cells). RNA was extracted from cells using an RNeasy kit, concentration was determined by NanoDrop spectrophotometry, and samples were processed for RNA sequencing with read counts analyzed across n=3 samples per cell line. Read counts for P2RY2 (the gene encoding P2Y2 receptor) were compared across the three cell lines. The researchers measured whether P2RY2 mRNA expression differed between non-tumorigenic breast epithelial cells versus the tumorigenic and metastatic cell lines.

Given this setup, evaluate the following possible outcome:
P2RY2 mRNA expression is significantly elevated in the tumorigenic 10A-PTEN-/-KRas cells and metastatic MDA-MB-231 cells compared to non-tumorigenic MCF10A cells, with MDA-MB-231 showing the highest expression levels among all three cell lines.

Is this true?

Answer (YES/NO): NO